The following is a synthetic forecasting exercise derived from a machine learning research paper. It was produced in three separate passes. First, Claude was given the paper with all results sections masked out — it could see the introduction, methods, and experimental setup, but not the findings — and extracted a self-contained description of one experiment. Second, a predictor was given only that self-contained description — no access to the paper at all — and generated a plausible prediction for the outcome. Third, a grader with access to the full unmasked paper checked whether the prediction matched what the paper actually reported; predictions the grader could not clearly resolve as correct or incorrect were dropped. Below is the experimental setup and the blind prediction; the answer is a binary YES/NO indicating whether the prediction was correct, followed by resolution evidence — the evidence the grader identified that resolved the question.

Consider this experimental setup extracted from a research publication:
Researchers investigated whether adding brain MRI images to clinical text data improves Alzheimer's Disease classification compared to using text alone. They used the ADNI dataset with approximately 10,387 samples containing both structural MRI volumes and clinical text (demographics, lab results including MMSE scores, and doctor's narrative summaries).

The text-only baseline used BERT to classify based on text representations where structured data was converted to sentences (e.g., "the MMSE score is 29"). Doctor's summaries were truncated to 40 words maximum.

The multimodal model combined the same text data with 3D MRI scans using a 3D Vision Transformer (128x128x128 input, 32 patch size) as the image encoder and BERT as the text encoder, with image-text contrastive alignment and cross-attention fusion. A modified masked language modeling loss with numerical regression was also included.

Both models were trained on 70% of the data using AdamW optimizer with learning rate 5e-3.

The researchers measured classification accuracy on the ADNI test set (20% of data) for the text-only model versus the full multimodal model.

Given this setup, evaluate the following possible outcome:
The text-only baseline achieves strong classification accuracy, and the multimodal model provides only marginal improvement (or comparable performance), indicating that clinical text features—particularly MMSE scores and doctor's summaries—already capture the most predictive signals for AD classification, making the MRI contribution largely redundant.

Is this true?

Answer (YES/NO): NO